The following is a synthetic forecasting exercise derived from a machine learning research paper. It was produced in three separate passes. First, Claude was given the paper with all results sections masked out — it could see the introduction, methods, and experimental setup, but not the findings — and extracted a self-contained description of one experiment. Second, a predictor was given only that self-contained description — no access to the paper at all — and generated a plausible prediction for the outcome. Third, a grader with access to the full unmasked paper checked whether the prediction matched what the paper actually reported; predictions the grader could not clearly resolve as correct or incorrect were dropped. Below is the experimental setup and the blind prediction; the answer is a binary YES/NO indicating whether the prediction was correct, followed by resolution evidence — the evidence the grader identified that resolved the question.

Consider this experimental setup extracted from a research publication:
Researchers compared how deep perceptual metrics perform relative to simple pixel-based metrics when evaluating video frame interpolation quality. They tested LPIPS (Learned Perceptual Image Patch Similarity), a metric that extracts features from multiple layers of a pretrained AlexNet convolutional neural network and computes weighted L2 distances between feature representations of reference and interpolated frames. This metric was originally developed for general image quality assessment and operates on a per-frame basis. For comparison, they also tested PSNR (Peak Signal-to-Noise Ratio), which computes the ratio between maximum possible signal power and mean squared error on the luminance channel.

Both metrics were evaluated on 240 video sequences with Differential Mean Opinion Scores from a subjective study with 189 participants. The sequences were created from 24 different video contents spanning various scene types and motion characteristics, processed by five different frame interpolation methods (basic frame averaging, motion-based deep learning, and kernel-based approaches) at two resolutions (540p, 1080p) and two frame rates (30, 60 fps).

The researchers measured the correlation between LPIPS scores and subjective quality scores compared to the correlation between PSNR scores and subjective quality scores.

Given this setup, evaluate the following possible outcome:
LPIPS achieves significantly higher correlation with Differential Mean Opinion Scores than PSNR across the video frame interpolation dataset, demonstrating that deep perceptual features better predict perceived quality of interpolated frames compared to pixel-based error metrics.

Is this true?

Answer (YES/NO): NO